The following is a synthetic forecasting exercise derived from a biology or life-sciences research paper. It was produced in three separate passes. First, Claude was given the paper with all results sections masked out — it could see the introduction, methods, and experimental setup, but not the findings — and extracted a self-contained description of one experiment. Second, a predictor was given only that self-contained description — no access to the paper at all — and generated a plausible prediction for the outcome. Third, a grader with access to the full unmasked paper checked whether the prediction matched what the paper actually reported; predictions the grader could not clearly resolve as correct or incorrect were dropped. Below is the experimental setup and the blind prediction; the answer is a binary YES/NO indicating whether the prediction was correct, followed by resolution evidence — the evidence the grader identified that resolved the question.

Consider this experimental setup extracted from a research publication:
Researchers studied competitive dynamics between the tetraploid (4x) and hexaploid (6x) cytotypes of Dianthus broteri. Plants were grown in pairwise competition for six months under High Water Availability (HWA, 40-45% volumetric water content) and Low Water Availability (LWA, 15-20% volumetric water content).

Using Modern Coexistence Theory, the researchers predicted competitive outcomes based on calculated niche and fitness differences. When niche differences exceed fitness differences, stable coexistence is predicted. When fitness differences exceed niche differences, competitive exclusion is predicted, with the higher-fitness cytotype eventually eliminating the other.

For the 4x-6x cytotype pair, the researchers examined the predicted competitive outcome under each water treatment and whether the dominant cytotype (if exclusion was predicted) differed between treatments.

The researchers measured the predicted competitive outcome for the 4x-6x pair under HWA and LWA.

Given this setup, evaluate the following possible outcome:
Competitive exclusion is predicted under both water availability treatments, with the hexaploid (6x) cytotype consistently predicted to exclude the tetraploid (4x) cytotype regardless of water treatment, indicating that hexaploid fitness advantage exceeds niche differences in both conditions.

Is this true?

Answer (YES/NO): NO